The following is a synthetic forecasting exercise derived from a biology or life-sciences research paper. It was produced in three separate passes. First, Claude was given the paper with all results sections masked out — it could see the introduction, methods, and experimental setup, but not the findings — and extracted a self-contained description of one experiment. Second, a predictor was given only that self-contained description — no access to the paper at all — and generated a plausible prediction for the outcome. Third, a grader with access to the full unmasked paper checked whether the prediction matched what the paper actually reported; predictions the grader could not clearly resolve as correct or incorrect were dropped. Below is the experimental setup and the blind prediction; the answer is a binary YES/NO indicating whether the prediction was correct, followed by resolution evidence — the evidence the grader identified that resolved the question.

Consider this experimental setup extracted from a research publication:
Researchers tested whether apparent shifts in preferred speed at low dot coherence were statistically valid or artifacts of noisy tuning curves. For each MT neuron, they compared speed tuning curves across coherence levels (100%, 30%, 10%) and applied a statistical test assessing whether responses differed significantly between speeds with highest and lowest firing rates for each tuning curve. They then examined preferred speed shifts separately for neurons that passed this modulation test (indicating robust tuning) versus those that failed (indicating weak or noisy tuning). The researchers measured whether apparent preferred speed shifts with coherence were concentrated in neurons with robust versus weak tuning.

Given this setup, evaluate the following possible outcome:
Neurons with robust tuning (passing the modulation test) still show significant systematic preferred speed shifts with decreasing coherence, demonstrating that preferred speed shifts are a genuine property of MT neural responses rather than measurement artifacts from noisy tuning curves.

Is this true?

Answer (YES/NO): NO